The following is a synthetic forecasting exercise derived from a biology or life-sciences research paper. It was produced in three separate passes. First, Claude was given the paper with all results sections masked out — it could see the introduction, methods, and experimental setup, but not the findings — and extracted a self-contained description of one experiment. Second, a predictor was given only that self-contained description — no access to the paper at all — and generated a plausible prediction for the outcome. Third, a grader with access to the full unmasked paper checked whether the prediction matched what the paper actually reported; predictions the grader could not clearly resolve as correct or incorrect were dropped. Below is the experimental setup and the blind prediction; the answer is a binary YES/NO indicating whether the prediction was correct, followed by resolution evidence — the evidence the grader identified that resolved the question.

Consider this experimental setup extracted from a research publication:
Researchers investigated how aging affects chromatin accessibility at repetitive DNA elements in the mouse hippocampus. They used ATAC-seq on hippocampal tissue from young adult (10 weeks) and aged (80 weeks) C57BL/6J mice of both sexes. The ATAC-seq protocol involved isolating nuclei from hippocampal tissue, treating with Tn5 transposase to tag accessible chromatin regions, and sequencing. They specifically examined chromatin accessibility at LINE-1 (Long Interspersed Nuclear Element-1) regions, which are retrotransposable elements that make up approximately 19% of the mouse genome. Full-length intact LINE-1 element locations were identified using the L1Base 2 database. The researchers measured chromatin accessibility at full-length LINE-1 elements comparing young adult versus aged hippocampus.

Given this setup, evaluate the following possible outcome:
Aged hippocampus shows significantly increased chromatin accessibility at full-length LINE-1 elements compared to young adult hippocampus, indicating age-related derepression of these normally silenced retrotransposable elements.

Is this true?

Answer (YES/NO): NO